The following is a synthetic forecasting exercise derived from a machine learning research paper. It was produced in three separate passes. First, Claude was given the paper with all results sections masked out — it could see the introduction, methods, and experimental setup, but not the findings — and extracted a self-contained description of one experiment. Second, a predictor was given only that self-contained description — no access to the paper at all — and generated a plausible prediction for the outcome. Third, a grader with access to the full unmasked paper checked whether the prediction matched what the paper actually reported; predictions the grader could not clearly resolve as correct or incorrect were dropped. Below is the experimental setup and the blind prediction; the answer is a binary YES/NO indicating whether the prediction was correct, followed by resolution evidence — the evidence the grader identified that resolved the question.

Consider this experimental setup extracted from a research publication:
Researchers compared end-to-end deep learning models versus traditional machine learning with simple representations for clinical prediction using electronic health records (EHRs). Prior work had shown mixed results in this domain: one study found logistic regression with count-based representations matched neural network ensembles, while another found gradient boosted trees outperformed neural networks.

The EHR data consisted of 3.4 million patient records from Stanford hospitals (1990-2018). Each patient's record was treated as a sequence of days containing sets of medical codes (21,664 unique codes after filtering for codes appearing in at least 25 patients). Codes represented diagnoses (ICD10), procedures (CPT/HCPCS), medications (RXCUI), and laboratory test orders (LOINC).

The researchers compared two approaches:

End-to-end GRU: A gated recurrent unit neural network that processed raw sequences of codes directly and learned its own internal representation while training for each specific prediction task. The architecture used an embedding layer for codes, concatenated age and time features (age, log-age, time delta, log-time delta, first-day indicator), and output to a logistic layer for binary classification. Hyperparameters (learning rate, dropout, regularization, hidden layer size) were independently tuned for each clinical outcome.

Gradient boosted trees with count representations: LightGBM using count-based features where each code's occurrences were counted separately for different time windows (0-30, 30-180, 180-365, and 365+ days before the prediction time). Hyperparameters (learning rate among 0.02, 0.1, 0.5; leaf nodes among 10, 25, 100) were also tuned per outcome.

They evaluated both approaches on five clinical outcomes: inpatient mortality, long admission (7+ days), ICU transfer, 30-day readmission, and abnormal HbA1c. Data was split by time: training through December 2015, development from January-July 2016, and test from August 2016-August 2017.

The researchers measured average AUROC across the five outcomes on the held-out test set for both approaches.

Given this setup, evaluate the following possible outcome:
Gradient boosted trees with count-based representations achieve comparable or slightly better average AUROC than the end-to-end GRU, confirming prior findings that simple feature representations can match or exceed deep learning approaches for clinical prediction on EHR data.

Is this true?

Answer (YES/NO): YES